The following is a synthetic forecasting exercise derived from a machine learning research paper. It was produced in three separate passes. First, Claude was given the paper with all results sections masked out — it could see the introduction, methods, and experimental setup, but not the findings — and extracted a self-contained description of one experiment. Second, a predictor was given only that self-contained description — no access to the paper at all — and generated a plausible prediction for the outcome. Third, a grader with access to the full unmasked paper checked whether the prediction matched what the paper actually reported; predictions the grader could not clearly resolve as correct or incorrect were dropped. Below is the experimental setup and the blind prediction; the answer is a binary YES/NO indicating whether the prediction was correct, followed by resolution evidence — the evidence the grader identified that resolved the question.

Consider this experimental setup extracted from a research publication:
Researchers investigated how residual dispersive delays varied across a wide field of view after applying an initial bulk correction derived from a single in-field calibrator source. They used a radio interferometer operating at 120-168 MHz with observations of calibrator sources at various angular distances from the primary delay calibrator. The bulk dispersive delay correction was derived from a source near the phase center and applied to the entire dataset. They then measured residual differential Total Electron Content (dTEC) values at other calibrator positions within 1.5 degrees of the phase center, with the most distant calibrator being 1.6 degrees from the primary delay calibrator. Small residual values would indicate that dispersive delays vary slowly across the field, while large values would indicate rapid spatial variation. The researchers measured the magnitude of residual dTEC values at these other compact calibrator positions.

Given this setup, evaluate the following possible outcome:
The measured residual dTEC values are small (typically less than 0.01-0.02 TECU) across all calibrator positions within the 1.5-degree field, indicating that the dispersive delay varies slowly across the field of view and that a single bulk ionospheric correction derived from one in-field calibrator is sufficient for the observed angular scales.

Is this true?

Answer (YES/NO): NO